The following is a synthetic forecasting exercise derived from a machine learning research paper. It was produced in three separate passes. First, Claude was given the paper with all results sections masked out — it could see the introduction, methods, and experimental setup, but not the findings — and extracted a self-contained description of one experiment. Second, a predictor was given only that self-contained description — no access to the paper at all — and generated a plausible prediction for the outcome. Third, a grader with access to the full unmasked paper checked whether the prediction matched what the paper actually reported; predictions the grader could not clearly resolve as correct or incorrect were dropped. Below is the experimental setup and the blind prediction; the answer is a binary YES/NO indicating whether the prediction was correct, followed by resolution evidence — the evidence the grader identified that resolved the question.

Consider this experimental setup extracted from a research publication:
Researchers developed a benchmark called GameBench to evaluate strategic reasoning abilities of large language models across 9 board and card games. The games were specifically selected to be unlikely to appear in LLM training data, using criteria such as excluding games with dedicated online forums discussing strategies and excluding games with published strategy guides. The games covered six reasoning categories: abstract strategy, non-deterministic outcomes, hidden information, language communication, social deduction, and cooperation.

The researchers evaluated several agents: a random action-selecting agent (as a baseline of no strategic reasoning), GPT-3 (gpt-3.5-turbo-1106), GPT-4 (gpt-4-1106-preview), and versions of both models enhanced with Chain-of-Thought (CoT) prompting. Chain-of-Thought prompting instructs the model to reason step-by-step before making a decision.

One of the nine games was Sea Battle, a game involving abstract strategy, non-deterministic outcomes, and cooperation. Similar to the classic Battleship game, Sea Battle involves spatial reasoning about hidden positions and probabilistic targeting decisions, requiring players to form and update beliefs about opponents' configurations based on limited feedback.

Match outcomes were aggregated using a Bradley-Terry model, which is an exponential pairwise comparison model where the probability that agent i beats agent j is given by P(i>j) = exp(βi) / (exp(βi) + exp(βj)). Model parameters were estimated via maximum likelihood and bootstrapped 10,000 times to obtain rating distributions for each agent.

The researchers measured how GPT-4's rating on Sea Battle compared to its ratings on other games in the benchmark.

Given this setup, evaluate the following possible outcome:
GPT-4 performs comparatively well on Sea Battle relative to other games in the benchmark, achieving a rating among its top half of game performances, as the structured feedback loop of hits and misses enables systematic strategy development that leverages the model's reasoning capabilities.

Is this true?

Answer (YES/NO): NO